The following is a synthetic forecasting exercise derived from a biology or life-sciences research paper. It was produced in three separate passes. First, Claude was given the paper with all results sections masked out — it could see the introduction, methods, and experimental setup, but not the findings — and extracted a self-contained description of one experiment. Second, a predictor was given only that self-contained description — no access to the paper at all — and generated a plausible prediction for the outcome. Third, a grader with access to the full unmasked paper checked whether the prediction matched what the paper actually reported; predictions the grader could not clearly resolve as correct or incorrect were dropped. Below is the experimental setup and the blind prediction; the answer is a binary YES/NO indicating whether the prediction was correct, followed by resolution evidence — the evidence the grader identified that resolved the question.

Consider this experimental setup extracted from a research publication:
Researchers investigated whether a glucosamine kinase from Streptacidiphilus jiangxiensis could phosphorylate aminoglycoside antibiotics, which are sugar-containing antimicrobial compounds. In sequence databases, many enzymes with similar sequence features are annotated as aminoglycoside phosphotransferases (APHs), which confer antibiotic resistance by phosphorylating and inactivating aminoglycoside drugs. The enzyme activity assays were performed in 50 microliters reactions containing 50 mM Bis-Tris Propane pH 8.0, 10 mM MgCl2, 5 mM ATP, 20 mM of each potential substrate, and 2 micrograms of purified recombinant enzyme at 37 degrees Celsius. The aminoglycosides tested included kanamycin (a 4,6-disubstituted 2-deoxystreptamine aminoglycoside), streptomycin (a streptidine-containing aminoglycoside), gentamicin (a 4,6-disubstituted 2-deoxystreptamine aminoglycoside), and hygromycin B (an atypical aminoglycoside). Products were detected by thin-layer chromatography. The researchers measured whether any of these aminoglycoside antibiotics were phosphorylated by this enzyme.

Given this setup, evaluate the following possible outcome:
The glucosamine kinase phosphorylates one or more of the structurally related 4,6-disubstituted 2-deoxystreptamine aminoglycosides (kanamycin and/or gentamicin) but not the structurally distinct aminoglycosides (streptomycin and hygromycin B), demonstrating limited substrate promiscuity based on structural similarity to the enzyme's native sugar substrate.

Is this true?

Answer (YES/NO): NO